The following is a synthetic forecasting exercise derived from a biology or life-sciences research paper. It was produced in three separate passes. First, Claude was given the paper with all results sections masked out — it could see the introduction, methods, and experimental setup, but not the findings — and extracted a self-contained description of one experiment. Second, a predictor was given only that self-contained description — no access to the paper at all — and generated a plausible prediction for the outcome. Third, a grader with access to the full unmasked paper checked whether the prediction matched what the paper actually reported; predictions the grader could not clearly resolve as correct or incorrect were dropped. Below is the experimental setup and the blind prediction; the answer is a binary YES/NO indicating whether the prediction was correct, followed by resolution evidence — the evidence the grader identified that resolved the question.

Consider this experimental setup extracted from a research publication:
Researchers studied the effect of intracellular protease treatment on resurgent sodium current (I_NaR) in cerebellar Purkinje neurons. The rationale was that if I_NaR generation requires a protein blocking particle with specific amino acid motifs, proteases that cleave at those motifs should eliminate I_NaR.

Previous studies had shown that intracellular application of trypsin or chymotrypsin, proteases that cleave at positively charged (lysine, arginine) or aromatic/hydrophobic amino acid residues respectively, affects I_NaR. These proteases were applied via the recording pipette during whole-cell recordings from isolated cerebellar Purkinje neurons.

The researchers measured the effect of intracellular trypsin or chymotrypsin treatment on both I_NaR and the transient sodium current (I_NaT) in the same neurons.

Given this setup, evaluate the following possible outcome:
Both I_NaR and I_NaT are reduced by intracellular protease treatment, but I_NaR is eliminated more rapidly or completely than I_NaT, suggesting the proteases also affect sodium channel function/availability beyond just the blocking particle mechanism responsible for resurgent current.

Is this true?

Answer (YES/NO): NO